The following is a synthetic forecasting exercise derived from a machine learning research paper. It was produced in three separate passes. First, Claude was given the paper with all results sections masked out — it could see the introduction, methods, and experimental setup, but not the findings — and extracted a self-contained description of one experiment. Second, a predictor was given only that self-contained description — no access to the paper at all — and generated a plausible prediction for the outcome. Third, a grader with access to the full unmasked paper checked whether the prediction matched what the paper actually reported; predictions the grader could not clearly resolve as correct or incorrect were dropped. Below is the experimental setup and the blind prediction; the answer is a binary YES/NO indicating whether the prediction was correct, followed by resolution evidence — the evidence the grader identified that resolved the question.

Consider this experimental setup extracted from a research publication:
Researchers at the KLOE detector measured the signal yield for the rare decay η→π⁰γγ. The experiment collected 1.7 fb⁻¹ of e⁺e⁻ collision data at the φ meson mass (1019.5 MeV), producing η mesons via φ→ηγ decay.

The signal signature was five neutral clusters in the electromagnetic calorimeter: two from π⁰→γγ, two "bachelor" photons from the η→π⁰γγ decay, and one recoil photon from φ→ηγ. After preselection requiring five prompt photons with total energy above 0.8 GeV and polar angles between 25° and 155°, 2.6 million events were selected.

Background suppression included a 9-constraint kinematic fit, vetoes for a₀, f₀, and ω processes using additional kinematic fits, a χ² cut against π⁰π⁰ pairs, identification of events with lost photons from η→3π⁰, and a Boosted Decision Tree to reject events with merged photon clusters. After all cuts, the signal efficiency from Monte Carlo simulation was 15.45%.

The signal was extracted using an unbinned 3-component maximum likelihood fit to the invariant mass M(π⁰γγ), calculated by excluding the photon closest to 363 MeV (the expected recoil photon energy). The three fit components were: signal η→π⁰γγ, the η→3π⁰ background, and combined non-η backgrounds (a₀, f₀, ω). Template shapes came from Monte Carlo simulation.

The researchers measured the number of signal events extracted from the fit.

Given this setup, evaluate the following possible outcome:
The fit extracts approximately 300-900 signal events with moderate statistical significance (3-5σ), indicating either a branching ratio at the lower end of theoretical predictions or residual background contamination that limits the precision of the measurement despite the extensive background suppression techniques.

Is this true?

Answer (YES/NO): NO